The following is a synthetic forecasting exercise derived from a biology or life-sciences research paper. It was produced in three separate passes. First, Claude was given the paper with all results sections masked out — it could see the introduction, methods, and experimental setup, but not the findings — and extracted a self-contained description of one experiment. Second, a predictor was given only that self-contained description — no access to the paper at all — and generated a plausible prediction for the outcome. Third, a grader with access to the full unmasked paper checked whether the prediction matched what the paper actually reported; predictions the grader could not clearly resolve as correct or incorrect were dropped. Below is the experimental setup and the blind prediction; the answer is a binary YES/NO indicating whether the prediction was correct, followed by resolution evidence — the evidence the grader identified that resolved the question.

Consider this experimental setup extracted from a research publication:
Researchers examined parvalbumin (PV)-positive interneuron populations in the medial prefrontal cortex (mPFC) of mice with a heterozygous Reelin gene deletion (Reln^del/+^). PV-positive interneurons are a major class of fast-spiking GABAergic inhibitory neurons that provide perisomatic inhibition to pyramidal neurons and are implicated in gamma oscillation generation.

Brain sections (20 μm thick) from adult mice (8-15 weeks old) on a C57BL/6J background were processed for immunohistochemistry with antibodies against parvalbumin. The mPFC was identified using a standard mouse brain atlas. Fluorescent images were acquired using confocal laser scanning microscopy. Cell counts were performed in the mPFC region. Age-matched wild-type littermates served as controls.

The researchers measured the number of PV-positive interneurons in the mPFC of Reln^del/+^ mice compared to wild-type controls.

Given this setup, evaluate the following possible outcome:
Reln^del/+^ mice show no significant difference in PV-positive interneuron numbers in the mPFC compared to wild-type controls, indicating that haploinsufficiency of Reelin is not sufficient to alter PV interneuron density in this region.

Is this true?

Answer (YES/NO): NO